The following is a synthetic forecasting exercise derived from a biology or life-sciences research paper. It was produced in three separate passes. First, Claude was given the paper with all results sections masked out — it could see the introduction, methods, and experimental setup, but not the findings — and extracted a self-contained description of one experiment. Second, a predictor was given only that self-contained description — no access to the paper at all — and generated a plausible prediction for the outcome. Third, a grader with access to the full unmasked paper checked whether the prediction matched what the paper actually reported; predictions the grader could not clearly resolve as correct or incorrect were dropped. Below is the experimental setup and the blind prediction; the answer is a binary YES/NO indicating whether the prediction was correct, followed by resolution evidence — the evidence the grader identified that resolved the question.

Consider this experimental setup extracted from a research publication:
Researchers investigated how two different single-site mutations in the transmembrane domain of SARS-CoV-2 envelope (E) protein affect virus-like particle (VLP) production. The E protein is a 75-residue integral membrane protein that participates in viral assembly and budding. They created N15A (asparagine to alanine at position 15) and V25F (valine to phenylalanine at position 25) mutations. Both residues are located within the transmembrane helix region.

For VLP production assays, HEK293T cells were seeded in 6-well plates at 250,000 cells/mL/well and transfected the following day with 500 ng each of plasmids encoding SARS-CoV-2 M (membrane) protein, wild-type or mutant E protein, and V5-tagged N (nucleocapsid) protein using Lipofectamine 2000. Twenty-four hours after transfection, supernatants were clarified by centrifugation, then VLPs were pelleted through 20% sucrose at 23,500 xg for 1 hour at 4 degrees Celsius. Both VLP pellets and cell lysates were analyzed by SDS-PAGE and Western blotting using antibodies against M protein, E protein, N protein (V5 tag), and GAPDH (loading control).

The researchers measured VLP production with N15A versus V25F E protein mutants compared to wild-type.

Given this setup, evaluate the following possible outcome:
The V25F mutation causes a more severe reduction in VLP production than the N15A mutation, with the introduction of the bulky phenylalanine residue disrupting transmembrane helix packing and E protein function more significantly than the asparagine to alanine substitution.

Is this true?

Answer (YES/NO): NO